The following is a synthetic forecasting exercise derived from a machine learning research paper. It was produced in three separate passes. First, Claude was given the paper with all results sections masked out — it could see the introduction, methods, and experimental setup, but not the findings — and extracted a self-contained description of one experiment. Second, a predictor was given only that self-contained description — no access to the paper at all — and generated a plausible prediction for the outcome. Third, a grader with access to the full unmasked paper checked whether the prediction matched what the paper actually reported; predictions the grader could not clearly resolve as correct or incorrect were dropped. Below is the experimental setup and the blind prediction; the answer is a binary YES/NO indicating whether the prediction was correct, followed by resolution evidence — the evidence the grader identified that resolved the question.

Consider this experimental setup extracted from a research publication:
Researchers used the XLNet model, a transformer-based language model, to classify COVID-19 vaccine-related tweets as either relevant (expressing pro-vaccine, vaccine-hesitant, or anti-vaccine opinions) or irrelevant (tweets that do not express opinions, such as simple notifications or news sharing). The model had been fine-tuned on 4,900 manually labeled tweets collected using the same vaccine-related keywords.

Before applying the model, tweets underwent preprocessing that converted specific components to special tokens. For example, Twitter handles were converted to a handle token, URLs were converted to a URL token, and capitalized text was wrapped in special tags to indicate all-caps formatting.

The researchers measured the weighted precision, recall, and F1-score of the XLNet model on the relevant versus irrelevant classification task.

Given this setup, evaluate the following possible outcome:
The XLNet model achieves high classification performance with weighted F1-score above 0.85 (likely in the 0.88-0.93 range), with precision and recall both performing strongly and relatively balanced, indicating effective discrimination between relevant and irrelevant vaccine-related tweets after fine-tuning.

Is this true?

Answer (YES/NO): NO